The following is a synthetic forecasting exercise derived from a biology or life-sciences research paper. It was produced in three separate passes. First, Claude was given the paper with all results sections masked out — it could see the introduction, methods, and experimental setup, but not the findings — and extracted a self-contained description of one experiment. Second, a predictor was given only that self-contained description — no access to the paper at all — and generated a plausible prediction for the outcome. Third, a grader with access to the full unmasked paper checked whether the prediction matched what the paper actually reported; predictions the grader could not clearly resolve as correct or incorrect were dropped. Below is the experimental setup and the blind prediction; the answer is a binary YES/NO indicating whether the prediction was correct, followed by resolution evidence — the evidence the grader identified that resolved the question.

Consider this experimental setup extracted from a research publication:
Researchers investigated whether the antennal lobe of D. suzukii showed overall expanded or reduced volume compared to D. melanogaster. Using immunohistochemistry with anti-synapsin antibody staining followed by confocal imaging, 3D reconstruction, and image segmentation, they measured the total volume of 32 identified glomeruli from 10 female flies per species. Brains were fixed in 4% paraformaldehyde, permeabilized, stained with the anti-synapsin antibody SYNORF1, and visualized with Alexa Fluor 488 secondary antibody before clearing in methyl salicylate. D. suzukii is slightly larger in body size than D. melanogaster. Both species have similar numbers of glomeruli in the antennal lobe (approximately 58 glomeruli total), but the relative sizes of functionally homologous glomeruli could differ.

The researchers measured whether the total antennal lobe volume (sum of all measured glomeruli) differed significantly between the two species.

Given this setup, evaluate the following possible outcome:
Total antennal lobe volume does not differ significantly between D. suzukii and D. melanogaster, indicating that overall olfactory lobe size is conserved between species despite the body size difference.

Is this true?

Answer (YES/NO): NO